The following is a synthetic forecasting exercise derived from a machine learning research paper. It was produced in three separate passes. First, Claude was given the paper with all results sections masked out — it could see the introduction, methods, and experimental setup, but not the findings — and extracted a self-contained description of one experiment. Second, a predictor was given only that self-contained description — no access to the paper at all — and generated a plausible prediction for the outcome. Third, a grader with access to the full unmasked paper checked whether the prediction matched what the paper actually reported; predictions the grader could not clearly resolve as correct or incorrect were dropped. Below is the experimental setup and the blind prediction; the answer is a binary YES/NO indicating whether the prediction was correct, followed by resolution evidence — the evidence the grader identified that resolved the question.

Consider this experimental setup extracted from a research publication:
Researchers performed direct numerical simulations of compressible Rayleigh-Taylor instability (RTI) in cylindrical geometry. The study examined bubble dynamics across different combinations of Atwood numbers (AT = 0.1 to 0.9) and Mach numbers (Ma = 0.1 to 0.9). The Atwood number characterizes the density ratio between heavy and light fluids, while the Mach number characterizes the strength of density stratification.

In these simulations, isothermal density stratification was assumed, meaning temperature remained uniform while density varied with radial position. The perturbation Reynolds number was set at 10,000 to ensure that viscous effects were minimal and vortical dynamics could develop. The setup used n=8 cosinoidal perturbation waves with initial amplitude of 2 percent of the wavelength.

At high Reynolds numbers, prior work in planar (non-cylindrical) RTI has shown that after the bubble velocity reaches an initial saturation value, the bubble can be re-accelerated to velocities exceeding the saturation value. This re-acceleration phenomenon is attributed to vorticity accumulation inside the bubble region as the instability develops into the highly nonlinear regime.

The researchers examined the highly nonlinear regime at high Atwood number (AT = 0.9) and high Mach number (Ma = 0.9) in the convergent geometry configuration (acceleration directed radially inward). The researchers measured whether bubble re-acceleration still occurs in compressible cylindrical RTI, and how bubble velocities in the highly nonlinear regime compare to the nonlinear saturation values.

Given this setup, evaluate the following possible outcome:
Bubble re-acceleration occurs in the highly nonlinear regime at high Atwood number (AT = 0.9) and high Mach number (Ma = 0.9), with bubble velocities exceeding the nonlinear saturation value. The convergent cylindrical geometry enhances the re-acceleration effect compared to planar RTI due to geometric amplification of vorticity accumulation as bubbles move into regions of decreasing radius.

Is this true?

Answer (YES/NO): NO